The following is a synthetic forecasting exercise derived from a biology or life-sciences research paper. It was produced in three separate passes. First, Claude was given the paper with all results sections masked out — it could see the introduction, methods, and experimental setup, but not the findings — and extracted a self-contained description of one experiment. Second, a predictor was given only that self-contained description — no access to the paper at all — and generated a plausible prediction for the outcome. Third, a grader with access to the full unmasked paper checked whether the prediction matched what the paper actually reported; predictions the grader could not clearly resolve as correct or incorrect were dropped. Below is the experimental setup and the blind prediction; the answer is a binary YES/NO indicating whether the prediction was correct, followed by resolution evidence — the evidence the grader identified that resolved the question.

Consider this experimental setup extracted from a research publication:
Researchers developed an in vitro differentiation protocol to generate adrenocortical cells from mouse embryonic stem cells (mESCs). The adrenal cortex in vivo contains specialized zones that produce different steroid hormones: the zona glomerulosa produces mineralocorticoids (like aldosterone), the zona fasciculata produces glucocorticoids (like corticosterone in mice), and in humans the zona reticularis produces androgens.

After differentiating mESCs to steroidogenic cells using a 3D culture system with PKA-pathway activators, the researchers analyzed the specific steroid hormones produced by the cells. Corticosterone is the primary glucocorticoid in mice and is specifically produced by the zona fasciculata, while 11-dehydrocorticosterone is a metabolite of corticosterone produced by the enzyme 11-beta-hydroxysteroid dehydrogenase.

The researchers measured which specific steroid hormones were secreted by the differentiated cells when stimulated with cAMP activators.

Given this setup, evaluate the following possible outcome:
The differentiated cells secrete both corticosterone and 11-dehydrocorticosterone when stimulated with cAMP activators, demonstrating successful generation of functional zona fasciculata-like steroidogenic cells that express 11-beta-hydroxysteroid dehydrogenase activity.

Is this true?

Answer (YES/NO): YES